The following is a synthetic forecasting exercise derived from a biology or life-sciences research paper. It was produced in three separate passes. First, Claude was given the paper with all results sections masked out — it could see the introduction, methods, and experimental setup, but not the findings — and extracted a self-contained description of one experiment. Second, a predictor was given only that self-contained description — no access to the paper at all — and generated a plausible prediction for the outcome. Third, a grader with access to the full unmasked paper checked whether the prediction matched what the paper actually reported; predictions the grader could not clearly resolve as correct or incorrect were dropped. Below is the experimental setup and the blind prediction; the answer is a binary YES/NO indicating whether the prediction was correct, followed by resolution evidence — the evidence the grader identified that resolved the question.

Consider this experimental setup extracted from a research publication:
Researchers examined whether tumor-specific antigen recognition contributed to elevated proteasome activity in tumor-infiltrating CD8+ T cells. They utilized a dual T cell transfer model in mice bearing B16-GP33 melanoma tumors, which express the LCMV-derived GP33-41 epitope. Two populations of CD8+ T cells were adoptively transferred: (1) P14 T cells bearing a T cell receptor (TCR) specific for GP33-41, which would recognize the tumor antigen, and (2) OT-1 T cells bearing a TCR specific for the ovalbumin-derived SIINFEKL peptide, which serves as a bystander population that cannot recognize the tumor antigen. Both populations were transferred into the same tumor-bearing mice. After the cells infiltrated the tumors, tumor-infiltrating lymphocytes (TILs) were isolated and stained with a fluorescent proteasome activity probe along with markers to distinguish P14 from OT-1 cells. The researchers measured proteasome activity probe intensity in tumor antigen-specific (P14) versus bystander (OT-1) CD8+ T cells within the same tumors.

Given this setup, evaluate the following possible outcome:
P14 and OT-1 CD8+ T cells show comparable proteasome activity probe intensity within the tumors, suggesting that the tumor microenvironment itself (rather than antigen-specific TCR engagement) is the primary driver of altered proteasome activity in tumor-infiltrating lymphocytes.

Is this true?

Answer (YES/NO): NO